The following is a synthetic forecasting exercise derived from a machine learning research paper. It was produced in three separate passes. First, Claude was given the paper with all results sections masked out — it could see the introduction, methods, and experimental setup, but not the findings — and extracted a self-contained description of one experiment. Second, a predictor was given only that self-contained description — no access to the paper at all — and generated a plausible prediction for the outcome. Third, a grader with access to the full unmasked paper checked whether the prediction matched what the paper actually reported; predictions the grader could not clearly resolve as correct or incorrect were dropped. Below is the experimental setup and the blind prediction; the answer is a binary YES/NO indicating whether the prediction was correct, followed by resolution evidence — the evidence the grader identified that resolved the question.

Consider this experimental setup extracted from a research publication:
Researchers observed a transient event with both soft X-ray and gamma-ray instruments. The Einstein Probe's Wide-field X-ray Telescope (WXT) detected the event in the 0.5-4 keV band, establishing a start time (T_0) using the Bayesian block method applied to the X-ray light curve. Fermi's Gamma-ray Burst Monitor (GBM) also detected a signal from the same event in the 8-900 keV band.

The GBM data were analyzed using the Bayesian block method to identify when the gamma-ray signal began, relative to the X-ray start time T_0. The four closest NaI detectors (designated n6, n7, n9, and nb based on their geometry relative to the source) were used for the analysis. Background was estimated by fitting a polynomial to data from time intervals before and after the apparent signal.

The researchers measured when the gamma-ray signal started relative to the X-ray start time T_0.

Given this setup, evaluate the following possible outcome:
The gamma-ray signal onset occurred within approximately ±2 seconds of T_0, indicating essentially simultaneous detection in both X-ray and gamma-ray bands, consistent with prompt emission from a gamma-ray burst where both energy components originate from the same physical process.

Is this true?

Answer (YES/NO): NO